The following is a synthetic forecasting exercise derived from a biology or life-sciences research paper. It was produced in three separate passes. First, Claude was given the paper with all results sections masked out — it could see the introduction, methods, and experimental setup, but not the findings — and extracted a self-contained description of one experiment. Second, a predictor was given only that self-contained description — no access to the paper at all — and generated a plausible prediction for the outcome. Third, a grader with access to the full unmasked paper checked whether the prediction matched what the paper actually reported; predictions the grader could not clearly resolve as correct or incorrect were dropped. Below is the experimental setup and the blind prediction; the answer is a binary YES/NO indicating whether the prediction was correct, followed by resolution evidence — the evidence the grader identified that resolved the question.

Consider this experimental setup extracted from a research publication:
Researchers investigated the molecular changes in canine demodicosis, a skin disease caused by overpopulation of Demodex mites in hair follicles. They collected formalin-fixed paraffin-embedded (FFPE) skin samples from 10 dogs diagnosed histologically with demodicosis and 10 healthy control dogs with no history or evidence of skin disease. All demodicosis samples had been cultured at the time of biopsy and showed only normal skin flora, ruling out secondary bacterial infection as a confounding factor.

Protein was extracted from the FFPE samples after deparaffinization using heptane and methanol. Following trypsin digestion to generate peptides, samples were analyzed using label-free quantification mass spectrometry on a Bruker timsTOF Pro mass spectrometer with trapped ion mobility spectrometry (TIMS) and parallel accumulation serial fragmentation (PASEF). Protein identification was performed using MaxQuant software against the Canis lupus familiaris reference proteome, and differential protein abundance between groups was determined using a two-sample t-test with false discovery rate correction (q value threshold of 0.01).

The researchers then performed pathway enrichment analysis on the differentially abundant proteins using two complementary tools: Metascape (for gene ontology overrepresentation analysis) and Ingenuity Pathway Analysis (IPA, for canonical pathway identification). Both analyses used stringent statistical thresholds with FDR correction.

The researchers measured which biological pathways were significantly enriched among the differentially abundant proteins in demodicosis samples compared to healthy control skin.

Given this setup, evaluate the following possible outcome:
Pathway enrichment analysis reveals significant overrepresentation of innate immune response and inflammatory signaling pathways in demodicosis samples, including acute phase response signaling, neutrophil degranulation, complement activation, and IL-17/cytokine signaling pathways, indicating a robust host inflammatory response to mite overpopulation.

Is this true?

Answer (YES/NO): NO